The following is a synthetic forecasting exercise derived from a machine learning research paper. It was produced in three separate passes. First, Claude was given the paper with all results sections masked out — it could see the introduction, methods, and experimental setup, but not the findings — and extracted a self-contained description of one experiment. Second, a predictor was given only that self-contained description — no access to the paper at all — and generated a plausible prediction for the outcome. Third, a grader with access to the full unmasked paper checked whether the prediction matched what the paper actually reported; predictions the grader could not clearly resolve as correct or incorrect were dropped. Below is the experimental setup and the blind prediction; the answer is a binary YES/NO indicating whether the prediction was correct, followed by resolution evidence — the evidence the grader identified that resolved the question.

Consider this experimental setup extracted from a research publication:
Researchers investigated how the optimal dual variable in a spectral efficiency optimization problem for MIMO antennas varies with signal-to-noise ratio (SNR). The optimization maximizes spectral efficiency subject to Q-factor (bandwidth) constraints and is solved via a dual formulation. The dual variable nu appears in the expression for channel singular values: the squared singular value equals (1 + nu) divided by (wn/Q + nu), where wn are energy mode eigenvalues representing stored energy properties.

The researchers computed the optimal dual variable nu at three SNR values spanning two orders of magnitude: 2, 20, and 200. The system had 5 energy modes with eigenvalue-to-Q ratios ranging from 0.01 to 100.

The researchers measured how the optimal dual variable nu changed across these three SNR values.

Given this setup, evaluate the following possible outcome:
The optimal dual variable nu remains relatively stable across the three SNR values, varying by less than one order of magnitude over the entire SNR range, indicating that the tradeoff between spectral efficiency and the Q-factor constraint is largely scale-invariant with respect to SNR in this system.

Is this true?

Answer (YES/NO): NO